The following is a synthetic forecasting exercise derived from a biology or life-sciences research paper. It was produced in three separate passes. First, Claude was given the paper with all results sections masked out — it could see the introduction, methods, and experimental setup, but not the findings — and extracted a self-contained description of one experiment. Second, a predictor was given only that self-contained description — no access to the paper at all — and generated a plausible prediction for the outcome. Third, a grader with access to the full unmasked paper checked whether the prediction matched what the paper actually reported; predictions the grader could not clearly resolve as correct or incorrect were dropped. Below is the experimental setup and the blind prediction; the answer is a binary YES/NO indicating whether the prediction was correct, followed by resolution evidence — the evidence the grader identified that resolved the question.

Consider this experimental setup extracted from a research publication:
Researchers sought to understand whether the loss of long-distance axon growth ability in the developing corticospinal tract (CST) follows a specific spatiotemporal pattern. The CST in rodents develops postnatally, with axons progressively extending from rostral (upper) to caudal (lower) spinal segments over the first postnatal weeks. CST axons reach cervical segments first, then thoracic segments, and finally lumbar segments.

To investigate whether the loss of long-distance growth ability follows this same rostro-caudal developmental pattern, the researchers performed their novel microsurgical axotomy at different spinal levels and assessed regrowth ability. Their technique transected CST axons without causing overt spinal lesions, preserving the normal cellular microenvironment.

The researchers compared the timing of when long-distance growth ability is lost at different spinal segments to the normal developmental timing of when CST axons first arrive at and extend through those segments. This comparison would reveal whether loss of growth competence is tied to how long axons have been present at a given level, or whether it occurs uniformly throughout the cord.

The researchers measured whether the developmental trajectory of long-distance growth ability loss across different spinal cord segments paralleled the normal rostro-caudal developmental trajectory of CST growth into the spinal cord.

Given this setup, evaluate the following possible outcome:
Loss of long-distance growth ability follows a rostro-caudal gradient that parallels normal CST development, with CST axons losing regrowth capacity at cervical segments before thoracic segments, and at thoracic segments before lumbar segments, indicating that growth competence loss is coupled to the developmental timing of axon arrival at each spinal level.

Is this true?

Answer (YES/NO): YES